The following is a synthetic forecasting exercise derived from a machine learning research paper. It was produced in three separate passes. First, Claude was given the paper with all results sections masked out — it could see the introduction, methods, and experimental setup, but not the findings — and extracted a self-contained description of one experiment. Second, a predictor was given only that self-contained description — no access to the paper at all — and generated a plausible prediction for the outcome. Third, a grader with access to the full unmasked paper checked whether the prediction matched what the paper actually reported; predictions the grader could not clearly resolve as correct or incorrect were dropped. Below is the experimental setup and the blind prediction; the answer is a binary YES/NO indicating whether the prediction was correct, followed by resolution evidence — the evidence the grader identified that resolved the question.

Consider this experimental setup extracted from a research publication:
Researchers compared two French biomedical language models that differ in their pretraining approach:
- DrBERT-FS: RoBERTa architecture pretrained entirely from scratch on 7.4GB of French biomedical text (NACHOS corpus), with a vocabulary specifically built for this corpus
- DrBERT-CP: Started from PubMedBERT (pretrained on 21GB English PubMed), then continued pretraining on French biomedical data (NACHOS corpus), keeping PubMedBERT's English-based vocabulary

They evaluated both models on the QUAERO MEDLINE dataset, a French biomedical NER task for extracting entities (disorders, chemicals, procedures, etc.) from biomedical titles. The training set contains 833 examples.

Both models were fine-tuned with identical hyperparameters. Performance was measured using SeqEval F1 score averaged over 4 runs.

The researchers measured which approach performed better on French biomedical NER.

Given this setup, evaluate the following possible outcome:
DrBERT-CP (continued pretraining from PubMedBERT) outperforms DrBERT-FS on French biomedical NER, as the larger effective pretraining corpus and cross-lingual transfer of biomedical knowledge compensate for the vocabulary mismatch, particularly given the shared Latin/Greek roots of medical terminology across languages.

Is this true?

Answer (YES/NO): YES